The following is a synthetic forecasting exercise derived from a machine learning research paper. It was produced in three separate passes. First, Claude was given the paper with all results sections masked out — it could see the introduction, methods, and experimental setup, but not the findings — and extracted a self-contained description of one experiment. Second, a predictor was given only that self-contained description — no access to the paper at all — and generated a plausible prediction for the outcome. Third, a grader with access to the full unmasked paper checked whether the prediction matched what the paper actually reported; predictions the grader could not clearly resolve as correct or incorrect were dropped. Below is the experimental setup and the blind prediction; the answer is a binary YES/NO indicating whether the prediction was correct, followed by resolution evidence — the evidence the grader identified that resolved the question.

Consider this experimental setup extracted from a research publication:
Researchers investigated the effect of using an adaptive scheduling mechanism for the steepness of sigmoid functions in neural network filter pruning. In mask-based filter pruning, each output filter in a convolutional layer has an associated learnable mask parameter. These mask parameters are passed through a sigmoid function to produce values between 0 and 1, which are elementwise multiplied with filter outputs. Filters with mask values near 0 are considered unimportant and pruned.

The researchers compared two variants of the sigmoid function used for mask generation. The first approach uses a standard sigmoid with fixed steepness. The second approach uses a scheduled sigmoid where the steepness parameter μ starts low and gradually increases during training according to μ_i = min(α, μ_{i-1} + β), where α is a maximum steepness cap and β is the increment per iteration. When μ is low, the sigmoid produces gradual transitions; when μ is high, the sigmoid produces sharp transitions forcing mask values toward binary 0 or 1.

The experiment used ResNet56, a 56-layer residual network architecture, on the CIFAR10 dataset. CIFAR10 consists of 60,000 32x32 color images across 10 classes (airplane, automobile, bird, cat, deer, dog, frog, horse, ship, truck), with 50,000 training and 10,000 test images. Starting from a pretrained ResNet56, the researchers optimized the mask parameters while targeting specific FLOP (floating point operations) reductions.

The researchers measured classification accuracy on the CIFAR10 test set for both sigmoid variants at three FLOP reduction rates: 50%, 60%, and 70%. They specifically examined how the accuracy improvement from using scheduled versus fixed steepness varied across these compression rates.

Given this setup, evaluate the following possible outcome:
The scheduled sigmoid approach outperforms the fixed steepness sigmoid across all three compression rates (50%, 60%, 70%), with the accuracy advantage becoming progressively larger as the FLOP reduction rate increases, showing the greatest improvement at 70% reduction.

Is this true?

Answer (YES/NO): NO